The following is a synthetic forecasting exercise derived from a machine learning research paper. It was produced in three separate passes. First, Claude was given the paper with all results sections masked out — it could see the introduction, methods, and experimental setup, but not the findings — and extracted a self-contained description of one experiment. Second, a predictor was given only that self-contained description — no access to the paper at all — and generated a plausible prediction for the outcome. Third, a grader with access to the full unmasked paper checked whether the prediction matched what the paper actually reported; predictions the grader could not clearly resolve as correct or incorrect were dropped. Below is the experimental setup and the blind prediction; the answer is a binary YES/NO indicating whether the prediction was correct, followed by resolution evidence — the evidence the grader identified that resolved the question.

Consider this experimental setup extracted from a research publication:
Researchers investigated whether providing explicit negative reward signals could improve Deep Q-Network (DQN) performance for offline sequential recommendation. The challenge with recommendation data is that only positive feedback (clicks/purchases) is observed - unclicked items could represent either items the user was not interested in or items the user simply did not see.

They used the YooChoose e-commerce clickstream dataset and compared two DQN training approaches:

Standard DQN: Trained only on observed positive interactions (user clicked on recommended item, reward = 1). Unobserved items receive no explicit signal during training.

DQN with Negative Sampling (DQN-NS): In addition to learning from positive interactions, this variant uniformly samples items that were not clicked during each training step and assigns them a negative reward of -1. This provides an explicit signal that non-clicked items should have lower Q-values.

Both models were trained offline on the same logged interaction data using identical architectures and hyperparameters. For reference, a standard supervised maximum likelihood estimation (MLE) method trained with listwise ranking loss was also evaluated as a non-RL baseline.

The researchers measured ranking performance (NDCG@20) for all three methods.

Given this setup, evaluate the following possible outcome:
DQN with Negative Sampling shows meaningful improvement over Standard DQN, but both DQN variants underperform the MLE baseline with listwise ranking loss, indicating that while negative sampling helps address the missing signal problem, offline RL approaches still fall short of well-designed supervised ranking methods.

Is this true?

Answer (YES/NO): NO